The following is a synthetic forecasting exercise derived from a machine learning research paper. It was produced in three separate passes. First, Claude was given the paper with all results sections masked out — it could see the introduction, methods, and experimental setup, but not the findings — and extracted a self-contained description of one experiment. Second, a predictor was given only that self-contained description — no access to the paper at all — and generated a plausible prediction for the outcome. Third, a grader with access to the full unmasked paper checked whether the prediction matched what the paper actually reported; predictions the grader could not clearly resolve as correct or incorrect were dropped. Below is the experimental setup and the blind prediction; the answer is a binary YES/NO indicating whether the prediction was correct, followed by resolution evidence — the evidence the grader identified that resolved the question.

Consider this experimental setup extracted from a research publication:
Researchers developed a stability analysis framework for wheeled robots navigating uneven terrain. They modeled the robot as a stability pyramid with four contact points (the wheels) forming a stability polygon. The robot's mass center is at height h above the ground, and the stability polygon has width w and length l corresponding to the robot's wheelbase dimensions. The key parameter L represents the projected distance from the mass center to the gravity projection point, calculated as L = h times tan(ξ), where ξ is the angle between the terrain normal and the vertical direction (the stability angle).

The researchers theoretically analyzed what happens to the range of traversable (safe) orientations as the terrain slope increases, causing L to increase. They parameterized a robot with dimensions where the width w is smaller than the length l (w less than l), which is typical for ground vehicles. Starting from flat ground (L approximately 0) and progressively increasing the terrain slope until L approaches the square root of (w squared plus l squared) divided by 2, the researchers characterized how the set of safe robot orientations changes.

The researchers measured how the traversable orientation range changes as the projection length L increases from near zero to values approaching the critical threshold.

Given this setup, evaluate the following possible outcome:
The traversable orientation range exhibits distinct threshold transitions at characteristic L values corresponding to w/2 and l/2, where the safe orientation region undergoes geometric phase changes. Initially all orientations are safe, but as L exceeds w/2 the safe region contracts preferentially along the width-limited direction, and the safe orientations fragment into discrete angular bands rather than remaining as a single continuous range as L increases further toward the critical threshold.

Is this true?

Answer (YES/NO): YES